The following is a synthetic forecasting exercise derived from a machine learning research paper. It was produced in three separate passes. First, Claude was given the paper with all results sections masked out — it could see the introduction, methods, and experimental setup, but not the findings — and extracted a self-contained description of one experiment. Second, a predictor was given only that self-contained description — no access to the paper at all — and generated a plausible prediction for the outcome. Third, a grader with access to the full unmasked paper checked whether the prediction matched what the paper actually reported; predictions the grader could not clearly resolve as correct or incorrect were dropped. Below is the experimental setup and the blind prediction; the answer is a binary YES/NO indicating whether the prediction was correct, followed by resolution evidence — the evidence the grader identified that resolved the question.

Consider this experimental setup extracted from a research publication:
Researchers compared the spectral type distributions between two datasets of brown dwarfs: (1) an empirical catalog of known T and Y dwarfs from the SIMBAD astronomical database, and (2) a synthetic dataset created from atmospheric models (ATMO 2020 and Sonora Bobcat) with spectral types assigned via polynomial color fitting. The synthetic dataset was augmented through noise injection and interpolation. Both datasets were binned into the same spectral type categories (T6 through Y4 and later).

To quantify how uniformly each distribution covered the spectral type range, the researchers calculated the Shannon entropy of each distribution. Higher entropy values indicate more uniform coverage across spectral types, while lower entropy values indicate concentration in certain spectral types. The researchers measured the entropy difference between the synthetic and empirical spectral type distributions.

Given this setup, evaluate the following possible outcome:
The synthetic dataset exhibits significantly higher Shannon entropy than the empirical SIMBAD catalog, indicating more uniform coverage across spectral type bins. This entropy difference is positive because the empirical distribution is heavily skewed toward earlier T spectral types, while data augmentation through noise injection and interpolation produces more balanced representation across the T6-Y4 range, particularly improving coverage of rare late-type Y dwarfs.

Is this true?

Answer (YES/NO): YES